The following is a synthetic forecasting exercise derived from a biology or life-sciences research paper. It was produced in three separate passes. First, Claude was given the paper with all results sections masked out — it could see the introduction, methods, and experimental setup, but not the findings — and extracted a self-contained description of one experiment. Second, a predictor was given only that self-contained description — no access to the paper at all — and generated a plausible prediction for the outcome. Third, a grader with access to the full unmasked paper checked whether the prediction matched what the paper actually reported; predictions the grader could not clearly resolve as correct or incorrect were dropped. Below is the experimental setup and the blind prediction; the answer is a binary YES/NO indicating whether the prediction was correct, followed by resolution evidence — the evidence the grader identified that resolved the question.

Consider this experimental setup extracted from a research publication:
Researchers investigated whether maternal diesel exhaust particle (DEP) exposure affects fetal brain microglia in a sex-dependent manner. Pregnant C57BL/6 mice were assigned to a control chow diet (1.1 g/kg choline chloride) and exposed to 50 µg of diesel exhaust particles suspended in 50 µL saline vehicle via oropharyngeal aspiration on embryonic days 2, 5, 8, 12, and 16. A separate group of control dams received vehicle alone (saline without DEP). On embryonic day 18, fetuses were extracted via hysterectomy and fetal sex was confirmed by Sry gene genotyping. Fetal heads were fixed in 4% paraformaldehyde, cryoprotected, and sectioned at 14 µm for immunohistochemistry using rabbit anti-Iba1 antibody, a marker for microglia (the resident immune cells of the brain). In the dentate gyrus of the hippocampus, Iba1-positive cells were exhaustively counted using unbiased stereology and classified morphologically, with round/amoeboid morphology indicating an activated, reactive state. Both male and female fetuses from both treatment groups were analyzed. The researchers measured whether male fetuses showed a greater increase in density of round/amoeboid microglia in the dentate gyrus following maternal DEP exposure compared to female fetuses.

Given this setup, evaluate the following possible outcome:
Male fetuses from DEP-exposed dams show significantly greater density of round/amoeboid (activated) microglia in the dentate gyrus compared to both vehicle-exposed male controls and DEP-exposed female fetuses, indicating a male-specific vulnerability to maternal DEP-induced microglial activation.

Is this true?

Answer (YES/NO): NO